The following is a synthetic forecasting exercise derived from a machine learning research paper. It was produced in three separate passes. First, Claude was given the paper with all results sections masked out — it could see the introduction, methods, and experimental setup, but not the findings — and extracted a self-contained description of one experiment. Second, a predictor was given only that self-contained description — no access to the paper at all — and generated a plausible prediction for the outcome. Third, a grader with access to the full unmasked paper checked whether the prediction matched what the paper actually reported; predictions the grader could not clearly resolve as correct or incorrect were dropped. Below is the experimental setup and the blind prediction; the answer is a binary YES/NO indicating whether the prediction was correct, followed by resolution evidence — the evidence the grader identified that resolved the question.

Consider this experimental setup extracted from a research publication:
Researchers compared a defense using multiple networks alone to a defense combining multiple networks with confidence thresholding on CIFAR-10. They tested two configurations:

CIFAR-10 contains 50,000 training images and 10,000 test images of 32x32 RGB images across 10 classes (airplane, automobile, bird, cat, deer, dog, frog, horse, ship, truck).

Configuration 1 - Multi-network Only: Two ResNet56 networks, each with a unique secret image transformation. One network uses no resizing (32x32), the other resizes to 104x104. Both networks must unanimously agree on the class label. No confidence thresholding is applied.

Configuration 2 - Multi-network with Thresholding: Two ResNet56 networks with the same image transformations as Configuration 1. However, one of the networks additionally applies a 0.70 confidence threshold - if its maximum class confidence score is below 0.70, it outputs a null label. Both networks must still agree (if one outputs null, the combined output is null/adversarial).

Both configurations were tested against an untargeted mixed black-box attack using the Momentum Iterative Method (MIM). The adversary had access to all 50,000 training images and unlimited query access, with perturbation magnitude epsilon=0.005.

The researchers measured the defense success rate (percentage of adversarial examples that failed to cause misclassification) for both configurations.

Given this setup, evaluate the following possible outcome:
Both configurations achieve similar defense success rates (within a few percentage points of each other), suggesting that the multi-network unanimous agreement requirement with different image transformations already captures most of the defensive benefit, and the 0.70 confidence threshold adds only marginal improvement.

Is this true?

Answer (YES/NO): NO